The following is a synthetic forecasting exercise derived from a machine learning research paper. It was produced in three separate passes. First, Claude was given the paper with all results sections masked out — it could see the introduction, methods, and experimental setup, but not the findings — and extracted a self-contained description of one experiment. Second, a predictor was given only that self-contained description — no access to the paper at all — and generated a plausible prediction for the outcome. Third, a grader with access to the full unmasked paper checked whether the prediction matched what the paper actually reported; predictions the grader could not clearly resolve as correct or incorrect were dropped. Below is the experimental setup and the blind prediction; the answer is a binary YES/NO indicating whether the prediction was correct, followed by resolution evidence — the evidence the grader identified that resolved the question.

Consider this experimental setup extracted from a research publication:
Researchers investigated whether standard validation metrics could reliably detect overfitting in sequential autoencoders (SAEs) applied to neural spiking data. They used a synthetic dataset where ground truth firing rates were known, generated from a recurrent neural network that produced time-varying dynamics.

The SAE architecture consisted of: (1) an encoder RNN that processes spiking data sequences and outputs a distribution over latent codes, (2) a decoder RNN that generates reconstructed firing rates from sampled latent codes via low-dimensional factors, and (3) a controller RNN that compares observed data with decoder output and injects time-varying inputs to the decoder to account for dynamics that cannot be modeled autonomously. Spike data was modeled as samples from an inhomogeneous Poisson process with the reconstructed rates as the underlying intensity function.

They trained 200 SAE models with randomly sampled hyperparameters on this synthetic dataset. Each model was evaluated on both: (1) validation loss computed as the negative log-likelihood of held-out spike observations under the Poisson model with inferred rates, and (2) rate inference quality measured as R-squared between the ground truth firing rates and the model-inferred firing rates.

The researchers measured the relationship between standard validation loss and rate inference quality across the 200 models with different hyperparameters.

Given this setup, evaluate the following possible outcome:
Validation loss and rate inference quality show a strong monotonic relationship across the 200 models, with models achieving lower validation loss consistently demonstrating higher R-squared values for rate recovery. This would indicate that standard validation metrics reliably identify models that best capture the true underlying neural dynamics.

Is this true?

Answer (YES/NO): NO